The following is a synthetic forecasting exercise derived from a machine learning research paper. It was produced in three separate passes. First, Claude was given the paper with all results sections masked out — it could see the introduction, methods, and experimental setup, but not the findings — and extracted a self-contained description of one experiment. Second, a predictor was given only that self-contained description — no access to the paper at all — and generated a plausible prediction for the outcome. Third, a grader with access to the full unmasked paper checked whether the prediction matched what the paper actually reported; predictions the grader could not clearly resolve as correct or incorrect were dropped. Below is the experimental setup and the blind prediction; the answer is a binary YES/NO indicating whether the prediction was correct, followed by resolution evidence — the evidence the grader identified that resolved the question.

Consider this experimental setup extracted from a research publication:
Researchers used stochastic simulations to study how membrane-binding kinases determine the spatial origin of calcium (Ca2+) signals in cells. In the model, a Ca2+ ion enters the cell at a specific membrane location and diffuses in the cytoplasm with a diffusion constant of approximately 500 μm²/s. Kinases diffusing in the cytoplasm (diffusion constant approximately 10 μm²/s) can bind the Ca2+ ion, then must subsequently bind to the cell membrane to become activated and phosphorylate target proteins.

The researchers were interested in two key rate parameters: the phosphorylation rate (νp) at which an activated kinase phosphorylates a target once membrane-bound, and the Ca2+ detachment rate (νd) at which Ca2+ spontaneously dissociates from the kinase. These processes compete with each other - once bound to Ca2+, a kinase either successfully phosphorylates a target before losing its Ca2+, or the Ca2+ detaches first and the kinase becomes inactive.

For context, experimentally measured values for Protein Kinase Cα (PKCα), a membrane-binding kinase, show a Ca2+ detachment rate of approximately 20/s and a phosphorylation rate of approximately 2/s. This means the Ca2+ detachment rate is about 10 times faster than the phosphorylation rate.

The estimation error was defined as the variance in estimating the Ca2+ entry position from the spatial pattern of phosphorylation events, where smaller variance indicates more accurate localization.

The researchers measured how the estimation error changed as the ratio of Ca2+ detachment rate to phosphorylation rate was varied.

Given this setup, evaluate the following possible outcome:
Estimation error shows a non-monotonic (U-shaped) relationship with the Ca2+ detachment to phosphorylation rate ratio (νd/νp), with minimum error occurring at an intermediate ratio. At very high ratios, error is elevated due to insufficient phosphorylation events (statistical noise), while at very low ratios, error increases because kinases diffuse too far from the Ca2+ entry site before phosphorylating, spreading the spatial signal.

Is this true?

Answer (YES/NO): NO